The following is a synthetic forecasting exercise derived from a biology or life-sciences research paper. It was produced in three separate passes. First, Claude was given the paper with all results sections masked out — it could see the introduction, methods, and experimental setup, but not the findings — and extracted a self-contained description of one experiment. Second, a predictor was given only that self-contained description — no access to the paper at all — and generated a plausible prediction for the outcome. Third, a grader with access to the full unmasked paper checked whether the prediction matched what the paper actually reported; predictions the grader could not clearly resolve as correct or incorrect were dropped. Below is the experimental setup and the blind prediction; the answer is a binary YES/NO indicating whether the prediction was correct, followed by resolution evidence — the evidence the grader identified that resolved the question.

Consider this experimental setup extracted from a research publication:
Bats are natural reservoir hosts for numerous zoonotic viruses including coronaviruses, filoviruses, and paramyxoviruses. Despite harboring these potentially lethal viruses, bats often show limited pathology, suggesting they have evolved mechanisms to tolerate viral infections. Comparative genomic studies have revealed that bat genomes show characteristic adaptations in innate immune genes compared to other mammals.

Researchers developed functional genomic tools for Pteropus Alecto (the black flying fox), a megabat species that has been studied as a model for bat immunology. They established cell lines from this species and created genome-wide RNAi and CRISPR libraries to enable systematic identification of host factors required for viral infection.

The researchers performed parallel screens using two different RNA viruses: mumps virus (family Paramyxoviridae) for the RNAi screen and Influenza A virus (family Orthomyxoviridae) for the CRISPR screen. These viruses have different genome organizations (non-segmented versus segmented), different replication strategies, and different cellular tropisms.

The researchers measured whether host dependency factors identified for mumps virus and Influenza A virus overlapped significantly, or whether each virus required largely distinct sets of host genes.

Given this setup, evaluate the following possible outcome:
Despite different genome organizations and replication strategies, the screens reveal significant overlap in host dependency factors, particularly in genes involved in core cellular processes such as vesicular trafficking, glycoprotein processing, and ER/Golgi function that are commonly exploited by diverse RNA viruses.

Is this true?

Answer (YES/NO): NO